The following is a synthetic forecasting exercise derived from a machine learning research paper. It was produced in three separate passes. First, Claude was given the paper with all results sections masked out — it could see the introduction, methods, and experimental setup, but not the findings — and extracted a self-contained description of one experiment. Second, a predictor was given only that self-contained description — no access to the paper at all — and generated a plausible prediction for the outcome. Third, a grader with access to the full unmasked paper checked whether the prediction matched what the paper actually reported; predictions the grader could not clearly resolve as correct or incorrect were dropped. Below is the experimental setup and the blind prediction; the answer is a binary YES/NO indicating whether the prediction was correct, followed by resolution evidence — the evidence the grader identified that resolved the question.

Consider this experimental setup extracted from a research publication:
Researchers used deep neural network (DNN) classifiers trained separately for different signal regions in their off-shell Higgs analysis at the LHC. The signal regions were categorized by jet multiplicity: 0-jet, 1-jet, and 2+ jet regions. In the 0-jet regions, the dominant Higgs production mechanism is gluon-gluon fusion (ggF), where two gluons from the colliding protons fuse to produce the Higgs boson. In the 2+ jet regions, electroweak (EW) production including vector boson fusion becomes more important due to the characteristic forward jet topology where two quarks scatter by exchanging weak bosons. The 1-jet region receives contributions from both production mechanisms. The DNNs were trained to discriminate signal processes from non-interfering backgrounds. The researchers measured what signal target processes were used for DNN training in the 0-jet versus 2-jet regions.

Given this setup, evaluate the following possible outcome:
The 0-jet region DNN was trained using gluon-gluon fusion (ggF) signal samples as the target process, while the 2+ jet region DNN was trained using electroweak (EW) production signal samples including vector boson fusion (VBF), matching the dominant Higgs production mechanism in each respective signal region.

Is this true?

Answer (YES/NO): YES